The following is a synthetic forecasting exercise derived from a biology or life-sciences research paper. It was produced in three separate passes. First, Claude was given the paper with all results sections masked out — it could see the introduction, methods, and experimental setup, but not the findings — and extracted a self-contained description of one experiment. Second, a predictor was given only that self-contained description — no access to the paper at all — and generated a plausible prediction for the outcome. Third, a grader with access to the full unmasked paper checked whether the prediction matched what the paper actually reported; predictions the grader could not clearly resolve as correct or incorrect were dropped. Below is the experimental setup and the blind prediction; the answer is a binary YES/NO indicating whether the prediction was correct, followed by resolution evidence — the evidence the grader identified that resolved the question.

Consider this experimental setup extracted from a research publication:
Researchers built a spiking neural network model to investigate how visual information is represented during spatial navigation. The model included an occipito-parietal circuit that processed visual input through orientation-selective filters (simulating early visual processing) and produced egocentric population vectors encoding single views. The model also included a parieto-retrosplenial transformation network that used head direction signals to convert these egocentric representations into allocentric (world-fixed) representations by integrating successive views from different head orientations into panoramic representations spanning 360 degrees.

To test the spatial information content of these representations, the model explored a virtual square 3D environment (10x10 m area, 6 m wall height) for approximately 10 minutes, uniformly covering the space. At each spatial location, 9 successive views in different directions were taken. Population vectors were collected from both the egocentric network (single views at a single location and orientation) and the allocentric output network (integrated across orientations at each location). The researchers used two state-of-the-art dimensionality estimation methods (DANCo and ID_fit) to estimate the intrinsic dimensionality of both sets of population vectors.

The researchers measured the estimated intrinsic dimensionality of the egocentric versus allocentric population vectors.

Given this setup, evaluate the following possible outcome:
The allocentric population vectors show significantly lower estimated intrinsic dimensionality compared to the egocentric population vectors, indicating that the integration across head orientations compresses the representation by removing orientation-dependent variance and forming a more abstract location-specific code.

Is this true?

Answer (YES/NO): NO